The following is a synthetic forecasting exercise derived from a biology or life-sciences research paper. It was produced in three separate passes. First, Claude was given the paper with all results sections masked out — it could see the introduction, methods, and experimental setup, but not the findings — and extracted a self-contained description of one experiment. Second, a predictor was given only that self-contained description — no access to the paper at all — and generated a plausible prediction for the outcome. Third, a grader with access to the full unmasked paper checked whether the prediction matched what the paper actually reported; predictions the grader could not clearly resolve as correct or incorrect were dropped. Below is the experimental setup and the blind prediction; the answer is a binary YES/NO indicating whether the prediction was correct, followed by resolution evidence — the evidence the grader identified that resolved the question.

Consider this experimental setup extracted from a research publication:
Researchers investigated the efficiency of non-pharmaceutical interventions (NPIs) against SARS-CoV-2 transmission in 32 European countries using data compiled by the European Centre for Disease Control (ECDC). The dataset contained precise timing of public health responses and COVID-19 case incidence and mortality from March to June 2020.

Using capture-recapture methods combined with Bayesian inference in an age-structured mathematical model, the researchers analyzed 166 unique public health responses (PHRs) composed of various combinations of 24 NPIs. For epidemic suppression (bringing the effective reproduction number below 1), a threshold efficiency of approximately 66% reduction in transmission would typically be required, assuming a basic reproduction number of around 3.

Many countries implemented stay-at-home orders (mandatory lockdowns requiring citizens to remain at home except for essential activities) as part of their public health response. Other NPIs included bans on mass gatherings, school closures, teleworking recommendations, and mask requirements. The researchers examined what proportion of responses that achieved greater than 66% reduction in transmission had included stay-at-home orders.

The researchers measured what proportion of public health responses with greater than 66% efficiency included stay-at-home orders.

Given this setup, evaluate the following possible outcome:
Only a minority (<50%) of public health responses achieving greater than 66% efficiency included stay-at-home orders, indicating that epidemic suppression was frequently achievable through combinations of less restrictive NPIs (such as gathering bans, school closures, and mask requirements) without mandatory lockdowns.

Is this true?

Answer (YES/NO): NO